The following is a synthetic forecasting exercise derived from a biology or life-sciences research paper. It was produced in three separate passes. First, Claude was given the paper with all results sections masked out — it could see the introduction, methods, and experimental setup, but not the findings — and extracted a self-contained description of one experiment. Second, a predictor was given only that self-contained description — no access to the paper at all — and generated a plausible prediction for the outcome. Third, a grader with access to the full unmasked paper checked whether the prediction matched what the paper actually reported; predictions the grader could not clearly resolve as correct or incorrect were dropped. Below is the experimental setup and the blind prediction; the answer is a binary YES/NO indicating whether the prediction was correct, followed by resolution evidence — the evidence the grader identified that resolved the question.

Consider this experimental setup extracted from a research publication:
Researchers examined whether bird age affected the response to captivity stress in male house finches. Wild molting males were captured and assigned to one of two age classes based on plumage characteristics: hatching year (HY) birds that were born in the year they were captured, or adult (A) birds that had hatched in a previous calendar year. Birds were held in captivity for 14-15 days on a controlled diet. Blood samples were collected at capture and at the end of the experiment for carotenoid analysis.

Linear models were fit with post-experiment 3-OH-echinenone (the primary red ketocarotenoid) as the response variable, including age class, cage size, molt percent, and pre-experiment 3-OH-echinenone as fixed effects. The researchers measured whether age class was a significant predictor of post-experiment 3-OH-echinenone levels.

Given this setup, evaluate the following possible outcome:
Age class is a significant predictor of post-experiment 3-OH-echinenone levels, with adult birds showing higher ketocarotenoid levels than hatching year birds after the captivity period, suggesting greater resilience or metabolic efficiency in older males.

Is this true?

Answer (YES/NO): NO